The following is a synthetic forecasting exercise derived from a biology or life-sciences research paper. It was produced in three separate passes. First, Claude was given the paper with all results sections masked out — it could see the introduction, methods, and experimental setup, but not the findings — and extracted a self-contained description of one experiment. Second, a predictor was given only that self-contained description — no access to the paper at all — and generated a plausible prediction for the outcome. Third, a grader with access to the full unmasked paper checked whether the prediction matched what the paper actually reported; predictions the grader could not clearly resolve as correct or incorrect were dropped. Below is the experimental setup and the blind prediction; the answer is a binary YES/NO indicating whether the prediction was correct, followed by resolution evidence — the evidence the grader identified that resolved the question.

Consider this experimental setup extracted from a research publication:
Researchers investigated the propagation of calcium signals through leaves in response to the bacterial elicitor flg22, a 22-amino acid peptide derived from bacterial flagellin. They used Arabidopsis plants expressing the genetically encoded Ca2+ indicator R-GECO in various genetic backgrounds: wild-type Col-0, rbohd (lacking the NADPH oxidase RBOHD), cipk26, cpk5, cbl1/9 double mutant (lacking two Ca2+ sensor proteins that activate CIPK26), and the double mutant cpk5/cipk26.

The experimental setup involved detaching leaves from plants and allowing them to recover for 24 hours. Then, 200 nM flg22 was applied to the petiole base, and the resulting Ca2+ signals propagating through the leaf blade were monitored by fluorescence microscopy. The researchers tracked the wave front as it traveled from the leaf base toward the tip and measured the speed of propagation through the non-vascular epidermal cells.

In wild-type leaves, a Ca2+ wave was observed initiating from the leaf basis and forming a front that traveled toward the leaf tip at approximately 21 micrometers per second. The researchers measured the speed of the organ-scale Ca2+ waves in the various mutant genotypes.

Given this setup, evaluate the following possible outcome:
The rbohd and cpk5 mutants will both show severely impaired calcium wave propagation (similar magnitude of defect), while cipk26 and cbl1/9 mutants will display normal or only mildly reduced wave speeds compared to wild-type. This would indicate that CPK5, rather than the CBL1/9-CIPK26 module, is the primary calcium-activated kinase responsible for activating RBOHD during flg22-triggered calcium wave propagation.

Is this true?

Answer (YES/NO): NO